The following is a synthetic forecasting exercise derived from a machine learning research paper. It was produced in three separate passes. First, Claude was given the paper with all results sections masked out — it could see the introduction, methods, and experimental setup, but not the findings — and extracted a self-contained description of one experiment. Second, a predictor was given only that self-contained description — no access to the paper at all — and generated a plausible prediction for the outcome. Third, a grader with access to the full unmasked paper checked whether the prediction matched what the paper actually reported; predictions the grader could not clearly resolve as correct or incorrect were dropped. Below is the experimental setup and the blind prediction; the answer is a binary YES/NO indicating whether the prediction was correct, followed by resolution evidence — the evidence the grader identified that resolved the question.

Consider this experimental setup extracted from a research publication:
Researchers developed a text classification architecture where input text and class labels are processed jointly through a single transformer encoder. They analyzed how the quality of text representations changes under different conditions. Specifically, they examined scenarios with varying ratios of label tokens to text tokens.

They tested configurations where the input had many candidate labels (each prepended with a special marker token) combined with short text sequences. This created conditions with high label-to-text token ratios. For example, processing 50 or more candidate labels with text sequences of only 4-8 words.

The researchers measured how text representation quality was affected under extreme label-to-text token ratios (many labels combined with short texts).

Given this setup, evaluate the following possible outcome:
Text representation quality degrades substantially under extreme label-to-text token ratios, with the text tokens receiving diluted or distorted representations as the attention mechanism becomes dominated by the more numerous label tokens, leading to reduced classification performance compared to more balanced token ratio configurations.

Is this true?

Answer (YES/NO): YES